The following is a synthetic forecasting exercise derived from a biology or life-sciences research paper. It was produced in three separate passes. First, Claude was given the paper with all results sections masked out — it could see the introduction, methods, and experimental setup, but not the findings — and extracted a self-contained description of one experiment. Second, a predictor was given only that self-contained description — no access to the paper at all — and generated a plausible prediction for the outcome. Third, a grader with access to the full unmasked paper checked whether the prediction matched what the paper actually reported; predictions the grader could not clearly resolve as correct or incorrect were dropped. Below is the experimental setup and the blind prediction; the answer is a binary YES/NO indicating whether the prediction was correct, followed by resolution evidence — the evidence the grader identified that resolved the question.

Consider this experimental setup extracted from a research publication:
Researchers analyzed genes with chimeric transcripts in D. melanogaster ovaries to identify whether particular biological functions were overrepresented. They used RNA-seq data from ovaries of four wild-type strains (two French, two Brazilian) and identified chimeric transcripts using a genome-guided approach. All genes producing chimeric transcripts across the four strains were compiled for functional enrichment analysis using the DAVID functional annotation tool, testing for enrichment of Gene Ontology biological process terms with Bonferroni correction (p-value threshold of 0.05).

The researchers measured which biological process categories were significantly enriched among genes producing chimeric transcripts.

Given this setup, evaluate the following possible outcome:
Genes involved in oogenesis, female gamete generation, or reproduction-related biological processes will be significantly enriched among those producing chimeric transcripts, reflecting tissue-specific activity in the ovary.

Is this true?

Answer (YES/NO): YES